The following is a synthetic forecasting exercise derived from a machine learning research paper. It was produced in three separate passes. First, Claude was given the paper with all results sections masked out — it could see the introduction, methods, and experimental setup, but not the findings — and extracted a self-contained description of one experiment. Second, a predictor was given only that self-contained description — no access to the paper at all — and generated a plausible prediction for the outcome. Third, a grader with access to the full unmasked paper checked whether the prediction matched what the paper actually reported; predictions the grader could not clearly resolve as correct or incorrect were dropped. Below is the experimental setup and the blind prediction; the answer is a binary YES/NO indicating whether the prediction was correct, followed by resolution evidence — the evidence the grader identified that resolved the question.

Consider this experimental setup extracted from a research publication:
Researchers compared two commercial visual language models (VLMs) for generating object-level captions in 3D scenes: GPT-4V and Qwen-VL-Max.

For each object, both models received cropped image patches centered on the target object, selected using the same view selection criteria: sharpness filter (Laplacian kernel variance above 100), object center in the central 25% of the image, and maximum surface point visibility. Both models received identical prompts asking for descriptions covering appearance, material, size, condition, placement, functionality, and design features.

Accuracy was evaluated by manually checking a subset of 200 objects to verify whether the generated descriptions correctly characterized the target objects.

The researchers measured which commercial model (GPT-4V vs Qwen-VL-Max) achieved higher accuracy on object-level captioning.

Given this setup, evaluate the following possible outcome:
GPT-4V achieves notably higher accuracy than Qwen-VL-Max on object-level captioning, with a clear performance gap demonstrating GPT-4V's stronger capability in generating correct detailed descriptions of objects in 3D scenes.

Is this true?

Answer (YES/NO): NO